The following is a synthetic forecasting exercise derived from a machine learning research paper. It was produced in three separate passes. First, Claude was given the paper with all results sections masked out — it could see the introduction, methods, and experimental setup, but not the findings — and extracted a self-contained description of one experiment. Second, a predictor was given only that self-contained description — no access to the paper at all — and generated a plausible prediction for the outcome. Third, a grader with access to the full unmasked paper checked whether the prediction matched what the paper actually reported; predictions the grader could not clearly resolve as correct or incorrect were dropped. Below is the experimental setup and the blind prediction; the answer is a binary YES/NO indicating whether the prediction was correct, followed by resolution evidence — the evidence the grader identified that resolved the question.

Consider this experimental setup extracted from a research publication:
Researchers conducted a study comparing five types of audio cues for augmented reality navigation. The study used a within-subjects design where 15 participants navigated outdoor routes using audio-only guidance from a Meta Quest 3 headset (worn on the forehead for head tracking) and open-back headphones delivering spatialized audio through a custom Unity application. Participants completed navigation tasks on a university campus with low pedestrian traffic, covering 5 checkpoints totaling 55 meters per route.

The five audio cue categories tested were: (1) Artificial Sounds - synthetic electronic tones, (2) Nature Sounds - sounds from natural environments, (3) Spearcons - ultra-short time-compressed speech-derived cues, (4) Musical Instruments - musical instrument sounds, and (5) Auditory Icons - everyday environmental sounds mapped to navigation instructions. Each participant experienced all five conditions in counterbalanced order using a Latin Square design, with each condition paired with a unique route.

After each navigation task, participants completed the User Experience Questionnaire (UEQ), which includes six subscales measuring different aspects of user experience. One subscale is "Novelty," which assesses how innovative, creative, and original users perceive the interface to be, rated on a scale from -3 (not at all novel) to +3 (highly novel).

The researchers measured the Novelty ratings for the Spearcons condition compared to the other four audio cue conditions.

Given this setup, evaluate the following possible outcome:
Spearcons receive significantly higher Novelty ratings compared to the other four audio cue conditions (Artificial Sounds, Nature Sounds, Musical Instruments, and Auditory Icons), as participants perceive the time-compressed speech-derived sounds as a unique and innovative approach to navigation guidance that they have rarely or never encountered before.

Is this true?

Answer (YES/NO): NO